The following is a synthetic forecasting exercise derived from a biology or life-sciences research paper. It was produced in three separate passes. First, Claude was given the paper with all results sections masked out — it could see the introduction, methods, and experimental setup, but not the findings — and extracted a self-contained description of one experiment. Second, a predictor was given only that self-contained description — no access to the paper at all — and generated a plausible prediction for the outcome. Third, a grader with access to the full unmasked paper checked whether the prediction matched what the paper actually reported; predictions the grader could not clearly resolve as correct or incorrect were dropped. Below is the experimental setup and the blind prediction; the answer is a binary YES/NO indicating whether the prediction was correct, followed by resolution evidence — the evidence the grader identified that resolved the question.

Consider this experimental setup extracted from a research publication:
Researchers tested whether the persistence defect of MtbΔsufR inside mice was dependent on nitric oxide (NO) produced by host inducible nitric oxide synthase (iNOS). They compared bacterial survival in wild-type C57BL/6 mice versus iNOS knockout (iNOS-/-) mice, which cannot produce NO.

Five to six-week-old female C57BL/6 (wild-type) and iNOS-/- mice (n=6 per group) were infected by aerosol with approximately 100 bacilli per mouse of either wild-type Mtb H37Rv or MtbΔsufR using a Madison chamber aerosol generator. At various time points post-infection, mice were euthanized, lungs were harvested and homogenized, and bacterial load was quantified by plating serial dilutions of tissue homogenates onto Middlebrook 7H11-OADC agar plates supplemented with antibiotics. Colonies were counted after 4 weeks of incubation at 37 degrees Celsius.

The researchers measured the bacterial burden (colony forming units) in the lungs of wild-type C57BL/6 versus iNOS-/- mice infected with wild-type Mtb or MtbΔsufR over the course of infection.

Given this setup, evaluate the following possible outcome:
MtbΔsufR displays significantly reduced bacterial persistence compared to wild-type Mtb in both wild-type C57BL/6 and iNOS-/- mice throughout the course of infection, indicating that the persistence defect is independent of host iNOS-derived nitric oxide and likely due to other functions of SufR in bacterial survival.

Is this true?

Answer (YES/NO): NO